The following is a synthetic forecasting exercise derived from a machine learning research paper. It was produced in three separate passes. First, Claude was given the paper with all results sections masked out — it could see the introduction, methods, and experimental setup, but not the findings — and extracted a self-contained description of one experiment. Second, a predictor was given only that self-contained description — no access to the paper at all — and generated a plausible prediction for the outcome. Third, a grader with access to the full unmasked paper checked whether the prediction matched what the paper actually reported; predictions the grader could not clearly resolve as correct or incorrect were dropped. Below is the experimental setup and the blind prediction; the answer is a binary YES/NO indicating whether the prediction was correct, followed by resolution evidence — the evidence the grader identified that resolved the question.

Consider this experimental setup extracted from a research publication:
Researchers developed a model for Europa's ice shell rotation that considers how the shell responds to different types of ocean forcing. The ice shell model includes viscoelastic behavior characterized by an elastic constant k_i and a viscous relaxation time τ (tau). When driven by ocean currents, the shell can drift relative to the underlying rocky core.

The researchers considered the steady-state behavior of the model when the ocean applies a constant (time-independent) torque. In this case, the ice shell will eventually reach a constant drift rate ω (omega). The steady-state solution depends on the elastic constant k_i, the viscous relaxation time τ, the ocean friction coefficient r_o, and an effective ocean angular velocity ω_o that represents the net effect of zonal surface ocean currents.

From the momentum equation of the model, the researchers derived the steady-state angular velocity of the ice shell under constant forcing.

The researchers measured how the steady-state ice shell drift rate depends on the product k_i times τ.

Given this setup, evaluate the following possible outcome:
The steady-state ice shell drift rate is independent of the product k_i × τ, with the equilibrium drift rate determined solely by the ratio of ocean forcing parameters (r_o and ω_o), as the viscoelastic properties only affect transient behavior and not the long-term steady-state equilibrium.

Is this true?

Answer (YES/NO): NO